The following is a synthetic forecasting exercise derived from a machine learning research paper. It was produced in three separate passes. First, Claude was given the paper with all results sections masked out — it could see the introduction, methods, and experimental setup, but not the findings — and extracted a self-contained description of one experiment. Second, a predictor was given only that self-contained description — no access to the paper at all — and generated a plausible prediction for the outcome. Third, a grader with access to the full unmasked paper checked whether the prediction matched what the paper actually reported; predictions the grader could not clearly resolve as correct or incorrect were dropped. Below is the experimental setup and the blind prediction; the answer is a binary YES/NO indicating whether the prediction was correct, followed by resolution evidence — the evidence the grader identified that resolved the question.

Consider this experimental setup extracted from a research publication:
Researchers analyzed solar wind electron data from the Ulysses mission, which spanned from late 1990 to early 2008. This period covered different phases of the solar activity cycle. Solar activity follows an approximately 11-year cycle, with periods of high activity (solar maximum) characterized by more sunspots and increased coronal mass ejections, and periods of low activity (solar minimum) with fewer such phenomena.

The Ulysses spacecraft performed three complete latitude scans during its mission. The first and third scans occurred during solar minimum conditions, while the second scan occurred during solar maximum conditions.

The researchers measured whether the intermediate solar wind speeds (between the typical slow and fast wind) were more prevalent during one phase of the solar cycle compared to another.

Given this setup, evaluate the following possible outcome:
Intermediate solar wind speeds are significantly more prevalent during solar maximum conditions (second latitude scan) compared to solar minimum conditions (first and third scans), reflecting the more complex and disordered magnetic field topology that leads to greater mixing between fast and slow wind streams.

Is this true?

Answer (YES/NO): YES